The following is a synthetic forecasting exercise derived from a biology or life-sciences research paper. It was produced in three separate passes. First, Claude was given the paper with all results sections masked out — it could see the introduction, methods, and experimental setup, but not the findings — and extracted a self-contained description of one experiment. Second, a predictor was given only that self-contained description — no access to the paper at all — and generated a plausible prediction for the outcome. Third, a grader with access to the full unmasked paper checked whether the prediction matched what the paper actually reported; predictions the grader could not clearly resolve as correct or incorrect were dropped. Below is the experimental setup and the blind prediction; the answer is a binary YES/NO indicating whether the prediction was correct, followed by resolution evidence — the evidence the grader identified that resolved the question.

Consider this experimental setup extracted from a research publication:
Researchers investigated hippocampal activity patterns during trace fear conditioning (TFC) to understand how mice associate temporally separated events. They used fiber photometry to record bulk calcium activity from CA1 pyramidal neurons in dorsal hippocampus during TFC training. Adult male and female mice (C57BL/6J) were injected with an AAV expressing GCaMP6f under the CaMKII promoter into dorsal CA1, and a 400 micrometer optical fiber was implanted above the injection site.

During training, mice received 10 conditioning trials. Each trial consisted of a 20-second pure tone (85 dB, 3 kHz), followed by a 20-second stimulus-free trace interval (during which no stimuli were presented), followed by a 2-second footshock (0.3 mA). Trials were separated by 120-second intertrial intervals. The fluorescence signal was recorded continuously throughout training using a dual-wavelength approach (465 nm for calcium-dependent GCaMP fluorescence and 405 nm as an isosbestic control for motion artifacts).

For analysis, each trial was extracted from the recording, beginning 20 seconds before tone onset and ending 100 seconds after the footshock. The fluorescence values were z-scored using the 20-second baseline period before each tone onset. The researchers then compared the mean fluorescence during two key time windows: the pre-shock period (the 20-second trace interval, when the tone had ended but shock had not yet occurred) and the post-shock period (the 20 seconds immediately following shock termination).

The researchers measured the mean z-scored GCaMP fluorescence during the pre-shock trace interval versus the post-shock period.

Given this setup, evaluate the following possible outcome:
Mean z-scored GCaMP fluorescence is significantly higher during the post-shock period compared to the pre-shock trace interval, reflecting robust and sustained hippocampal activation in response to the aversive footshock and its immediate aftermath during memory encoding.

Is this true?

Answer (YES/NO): YES